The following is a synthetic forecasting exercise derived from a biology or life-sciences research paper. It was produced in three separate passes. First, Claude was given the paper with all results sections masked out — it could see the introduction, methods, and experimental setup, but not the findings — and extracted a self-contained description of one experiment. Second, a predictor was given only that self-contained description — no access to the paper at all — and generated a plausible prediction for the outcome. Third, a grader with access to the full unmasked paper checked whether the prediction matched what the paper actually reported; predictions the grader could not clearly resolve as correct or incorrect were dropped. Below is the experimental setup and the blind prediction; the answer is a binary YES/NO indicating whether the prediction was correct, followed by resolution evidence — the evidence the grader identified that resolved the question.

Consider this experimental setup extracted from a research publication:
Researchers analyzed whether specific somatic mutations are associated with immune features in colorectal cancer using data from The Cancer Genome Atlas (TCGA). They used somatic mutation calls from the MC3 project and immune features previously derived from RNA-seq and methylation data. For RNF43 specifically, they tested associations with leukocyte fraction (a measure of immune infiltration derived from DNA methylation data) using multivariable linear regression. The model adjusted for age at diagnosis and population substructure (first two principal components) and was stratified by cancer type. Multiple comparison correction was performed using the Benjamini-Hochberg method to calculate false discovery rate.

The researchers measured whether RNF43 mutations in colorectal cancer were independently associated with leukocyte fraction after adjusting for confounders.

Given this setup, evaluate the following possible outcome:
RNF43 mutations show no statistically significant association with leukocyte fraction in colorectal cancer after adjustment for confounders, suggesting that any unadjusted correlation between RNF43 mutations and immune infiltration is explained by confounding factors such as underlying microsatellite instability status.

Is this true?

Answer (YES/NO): NO